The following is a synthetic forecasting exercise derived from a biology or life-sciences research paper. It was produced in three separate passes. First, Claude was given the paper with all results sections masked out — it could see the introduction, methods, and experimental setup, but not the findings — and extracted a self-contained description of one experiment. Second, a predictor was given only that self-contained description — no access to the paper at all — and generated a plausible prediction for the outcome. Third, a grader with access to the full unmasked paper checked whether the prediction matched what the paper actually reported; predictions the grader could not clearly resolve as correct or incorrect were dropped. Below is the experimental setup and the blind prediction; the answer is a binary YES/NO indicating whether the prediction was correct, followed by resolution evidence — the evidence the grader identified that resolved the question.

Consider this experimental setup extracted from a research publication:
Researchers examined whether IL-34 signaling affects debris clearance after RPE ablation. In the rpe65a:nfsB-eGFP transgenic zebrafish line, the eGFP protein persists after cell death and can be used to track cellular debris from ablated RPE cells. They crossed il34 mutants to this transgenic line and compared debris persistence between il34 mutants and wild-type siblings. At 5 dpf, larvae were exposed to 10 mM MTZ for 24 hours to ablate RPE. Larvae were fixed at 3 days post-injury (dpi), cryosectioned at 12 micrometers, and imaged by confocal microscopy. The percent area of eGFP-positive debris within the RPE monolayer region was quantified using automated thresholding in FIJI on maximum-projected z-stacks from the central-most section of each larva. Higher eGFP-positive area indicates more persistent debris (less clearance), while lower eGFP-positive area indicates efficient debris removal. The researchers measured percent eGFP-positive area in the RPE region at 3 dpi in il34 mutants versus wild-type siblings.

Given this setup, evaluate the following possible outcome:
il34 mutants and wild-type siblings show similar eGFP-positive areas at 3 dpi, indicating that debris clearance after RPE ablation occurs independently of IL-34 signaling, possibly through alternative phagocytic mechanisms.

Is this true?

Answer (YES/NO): NO